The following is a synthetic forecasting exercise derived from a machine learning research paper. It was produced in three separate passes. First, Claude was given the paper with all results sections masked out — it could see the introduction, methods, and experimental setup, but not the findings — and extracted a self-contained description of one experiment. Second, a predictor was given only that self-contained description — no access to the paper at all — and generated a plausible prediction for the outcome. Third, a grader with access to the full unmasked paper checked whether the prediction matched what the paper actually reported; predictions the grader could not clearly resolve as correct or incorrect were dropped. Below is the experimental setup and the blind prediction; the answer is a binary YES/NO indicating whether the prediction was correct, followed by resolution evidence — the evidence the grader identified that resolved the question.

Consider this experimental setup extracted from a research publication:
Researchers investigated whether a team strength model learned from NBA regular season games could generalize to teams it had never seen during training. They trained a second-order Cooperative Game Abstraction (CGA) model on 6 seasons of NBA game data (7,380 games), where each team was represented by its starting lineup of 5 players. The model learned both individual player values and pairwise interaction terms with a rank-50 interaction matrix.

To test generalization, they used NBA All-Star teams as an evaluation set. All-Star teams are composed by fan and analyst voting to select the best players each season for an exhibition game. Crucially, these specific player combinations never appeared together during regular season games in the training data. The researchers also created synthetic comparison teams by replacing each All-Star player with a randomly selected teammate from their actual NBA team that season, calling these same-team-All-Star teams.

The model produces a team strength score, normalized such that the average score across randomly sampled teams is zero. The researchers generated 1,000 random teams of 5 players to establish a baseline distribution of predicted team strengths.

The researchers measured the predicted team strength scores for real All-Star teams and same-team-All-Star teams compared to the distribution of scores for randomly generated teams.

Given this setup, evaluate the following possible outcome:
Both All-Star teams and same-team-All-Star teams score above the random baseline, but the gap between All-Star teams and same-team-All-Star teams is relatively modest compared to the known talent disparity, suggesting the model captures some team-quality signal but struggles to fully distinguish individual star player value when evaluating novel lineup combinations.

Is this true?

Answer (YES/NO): NO